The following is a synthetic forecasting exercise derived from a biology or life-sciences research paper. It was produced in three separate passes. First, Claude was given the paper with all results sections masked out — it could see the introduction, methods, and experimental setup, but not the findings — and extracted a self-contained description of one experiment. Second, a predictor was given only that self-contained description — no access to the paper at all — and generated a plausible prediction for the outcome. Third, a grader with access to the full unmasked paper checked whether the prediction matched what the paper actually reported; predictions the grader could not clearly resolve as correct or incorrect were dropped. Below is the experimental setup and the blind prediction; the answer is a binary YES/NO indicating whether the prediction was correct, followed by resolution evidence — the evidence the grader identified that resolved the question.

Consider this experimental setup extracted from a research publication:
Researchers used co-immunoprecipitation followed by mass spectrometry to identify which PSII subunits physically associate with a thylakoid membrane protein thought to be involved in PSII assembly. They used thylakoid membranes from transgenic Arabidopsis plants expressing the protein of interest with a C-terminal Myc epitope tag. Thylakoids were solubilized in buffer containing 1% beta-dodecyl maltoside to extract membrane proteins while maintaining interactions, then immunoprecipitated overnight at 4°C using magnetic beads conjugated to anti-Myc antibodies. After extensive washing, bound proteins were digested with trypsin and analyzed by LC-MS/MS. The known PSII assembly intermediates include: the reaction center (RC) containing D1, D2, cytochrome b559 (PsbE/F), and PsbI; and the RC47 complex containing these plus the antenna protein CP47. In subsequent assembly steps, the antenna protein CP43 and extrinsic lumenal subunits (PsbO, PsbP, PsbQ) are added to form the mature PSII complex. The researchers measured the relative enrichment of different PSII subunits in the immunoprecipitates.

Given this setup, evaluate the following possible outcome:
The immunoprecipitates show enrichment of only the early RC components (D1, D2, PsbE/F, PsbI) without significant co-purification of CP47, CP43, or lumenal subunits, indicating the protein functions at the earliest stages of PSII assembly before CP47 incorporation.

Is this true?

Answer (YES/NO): NO